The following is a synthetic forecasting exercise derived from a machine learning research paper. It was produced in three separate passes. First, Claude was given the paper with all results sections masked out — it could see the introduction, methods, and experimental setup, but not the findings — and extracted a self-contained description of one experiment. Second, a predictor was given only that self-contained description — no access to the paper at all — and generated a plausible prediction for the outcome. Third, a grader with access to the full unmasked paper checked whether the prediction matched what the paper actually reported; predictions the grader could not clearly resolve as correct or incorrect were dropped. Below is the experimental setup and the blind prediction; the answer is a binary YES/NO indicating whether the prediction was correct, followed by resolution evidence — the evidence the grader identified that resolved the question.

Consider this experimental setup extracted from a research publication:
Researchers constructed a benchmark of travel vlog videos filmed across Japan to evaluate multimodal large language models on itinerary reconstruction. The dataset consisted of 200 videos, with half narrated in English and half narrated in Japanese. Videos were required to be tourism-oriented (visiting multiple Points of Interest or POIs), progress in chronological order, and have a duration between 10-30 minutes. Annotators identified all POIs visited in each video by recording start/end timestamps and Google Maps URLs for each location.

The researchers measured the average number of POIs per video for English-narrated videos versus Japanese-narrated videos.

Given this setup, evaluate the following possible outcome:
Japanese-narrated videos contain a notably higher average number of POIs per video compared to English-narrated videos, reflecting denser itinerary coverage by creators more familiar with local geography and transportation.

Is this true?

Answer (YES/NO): NO